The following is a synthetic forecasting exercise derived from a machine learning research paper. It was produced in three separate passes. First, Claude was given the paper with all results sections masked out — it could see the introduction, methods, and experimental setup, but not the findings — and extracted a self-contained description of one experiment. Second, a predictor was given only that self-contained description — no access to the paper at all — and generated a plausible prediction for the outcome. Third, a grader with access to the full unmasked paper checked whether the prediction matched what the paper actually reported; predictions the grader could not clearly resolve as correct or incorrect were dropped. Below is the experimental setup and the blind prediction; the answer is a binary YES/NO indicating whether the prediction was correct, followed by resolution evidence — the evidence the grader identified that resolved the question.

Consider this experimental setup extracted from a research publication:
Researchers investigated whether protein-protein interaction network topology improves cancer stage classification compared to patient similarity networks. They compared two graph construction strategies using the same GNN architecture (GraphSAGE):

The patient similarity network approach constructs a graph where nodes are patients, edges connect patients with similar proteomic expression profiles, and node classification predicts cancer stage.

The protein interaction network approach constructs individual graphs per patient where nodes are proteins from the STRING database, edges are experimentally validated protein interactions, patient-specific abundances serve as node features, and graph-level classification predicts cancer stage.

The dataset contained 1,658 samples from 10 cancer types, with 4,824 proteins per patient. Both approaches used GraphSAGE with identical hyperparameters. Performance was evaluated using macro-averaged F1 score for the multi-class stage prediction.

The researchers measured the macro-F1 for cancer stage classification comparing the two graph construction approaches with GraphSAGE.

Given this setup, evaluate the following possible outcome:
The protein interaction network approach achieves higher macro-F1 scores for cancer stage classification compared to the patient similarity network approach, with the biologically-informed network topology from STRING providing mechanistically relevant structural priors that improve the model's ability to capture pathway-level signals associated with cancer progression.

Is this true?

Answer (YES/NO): YES